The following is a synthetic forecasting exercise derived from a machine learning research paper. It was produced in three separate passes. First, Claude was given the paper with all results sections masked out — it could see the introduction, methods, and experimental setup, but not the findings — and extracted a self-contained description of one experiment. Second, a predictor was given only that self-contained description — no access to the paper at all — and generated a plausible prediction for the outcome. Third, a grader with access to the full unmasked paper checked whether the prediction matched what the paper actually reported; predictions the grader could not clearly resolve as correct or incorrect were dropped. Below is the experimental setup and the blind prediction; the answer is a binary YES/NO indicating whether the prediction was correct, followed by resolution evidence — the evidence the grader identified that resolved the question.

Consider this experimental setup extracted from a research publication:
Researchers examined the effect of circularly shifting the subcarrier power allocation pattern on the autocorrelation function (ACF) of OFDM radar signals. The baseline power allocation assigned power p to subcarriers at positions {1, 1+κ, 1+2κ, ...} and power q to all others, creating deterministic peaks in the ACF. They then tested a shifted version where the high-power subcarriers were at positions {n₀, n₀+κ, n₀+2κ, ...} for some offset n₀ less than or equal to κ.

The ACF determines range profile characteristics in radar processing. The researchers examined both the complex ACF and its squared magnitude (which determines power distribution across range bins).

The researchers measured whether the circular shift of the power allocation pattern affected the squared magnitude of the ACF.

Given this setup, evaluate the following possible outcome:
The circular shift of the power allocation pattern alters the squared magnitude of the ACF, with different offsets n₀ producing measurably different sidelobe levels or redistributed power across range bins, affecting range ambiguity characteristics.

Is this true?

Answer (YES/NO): NO